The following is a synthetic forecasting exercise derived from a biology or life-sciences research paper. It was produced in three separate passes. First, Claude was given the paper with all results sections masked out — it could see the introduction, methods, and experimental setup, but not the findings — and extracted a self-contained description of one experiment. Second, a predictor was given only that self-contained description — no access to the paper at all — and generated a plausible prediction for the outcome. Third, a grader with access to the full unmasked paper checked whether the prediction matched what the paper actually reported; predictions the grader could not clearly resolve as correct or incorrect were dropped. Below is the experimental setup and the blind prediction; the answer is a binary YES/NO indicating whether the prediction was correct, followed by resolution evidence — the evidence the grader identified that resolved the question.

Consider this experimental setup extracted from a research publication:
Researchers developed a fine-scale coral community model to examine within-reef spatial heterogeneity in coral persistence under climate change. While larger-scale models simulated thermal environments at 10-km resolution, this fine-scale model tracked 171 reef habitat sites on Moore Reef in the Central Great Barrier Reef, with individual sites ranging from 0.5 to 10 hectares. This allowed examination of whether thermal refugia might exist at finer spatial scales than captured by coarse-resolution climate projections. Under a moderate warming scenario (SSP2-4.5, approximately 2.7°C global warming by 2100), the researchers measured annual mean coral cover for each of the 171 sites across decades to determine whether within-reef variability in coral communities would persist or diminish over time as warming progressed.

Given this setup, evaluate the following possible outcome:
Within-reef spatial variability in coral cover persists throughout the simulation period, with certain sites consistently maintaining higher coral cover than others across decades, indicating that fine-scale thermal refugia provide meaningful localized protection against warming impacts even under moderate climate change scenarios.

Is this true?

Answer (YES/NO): NO